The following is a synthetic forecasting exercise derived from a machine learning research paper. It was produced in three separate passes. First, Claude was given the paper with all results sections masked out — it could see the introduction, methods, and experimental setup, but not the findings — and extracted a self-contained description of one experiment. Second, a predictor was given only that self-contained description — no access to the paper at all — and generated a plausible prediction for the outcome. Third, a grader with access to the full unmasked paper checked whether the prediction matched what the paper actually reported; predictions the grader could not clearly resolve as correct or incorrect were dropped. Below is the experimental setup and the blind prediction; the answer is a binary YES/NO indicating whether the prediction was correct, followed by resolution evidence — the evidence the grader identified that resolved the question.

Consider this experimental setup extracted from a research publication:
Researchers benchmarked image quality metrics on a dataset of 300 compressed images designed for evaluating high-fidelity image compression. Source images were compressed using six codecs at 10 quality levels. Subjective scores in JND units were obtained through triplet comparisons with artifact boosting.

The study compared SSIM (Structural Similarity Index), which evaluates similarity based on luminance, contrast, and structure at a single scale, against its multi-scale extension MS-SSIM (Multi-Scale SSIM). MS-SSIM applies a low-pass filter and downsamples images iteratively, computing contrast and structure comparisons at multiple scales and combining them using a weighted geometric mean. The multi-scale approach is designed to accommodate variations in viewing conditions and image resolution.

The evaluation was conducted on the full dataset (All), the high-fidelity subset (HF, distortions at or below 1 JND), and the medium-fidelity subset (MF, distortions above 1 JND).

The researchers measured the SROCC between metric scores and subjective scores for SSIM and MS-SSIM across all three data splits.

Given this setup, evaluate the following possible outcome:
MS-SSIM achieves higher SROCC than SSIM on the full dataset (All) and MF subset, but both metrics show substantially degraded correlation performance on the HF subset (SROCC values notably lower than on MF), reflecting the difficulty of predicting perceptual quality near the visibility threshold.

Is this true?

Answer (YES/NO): NO